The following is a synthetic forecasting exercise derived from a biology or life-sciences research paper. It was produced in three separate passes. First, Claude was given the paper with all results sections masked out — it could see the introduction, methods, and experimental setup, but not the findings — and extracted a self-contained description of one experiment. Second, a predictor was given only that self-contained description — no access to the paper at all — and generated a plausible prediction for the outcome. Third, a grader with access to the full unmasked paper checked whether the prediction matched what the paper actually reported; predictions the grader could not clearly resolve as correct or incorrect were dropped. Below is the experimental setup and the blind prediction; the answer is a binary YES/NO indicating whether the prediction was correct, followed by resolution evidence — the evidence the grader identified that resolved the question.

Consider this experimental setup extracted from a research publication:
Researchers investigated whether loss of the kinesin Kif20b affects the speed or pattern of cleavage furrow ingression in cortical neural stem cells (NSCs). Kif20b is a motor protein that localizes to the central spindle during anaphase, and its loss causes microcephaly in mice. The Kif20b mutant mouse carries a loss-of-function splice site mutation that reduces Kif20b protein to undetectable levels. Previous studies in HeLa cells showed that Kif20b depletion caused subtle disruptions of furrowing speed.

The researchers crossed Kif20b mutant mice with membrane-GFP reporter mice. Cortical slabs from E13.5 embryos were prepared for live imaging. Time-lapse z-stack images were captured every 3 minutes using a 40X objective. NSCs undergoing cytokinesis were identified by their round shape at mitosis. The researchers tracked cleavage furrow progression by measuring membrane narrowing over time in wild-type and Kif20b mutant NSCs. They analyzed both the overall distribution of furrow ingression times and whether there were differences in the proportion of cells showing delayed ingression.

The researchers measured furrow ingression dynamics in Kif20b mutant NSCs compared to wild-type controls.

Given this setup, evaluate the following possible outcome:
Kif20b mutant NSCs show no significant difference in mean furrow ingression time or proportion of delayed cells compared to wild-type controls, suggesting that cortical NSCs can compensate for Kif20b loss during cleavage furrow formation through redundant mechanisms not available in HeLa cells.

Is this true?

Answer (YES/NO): NO